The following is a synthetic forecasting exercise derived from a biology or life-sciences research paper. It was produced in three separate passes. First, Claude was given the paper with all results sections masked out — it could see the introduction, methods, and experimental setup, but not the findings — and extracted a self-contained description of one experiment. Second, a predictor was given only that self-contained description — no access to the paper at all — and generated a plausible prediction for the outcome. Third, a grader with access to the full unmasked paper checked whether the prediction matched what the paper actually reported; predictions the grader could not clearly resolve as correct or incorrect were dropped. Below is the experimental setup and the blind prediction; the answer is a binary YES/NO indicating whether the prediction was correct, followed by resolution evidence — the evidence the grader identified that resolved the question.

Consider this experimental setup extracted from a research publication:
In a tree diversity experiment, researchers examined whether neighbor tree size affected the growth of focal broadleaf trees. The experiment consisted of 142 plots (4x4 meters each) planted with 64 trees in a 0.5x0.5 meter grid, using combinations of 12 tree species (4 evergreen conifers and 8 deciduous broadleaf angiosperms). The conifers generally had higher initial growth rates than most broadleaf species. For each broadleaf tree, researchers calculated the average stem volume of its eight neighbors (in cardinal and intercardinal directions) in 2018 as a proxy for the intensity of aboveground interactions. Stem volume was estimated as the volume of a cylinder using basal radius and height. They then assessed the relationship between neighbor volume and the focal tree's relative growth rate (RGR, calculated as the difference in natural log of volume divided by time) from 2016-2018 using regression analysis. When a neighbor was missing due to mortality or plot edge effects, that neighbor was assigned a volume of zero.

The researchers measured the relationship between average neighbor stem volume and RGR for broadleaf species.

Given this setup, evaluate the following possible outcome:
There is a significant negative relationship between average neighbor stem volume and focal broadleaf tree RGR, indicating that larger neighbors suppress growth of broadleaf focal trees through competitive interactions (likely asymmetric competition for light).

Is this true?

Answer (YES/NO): NO